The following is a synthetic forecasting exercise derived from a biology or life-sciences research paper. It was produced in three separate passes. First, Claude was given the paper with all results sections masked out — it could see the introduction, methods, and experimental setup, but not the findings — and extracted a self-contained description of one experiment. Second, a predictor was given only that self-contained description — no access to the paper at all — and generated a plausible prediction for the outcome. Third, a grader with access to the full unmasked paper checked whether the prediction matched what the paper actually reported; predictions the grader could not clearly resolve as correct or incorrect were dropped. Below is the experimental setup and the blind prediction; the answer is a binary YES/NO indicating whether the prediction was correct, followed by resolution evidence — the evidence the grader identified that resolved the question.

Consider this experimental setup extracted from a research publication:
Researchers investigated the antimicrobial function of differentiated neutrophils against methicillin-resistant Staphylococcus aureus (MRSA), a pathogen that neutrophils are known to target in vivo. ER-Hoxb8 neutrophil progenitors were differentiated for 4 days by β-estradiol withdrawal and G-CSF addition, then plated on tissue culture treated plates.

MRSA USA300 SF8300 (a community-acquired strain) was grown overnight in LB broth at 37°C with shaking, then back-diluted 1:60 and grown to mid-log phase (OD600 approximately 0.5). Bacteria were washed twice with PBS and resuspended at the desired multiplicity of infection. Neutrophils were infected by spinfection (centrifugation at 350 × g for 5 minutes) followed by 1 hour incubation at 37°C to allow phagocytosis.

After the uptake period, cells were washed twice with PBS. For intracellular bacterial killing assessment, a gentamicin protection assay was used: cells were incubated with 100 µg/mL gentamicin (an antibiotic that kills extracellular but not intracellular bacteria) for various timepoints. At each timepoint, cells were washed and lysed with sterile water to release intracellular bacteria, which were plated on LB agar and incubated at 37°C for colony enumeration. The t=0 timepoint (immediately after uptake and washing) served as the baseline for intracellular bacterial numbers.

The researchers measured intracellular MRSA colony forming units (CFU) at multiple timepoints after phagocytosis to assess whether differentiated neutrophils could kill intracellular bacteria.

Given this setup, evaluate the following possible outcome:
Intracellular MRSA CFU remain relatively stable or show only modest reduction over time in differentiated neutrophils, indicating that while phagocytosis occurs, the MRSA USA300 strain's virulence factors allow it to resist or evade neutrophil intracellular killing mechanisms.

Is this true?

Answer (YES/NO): NO